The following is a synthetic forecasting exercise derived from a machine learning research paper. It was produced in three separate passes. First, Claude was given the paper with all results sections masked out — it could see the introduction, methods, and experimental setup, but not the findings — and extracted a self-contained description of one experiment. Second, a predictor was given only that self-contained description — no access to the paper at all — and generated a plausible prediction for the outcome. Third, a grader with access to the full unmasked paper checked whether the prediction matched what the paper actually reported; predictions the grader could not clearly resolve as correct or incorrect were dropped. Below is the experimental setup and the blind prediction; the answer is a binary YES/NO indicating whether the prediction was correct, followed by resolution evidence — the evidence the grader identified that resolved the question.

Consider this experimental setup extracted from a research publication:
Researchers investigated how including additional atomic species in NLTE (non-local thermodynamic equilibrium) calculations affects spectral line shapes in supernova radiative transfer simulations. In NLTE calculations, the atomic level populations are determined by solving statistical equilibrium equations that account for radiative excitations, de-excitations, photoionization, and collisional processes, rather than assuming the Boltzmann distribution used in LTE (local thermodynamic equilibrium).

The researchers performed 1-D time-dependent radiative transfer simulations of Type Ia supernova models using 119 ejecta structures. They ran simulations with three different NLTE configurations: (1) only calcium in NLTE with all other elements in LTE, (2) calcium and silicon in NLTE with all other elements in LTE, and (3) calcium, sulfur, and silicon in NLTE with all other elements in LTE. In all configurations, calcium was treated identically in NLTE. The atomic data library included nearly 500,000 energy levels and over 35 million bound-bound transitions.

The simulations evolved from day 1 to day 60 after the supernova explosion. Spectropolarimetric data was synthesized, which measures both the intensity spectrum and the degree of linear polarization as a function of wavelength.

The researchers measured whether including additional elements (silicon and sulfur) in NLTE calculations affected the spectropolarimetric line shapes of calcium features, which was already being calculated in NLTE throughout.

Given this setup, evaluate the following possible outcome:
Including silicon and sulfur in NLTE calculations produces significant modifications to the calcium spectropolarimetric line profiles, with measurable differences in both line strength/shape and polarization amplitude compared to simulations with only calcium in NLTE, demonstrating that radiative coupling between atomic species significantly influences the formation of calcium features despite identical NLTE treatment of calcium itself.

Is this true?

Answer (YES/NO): YES